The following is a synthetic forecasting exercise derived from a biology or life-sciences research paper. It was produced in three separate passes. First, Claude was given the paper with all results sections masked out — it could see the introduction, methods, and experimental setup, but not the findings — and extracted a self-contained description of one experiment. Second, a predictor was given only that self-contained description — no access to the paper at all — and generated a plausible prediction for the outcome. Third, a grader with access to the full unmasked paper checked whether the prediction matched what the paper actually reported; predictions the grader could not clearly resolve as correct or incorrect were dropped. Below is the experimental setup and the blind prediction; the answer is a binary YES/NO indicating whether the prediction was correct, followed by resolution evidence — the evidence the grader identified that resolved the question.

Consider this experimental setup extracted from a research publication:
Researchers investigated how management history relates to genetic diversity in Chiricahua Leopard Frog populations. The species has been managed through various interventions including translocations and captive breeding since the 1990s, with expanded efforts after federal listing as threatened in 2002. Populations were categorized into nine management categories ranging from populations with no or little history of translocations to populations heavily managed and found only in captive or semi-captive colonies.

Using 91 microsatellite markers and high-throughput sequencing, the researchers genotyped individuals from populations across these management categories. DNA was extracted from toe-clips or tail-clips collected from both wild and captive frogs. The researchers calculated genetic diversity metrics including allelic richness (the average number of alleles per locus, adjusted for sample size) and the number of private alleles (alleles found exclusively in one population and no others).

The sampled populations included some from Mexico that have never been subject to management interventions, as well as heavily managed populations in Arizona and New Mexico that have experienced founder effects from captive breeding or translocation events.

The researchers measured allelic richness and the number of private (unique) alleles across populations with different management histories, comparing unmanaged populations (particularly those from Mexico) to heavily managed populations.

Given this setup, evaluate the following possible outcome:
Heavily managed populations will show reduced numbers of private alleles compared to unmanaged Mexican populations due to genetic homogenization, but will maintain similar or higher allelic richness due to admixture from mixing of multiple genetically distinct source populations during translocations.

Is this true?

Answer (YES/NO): NO